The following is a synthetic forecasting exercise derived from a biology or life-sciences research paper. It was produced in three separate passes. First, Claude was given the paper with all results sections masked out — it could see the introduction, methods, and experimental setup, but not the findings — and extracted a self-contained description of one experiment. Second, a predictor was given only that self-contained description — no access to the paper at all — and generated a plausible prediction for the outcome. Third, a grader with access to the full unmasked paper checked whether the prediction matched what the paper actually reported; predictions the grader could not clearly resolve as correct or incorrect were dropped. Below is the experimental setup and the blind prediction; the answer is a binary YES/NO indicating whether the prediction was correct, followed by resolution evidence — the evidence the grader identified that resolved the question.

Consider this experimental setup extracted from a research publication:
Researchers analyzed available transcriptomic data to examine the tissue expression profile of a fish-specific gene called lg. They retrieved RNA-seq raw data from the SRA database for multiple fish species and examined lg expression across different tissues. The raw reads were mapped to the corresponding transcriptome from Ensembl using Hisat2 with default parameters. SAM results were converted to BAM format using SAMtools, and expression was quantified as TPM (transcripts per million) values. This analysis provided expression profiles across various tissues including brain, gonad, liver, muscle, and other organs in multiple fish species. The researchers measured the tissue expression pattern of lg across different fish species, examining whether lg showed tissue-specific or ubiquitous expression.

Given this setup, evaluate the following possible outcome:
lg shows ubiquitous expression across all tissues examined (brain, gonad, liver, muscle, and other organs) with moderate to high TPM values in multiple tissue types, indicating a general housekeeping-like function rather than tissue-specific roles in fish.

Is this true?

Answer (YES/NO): NO